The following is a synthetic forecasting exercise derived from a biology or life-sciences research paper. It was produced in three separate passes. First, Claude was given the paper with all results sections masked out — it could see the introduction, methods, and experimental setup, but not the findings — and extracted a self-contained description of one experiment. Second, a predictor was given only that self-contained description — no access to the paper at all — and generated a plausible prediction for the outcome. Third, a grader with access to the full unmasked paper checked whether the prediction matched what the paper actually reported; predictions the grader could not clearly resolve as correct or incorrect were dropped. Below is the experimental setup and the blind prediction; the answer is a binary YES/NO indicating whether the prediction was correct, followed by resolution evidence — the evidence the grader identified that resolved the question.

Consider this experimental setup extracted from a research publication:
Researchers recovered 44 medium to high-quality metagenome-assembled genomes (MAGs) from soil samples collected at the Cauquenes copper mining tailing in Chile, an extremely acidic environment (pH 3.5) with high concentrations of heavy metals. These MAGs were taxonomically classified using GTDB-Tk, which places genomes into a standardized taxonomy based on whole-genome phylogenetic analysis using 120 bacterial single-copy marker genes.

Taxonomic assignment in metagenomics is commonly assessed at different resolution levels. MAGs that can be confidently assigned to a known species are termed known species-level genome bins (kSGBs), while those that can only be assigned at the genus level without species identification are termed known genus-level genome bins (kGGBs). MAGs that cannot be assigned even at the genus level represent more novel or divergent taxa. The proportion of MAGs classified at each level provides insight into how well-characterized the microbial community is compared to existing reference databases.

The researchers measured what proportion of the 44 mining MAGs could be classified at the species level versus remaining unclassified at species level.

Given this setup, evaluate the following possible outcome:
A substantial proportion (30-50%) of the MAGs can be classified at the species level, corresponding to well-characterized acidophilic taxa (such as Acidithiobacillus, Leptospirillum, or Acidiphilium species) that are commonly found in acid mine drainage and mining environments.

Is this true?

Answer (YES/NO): NO